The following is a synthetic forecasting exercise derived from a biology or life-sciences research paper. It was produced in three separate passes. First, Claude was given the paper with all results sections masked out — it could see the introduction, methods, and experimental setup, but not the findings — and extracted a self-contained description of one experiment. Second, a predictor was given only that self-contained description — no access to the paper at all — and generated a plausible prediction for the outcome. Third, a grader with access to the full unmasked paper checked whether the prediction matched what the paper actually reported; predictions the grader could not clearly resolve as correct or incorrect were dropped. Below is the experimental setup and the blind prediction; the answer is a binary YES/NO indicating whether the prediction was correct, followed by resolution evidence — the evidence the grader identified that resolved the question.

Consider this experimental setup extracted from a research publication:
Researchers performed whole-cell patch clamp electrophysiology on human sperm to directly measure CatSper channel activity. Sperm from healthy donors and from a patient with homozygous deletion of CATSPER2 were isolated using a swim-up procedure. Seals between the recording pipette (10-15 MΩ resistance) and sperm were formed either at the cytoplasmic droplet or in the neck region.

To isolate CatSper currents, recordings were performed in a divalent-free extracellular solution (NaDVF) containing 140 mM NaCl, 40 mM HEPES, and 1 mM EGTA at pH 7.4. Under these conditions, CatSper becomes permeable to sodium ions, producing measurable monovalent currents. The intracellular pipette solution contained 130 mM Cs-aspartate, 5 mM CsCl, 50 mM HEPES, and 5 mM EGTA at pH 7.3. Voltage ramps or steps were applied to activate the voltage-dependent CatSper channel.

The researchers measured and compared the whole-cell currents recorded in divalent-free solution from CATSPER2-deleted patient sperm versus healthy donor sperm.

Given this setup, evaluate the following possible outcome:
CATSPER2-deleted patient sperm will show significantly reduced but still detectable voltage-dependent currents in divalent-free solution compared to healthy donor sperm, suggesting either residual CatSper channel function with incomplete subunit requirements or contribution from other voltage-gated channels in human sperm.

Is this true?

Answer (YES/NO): NO